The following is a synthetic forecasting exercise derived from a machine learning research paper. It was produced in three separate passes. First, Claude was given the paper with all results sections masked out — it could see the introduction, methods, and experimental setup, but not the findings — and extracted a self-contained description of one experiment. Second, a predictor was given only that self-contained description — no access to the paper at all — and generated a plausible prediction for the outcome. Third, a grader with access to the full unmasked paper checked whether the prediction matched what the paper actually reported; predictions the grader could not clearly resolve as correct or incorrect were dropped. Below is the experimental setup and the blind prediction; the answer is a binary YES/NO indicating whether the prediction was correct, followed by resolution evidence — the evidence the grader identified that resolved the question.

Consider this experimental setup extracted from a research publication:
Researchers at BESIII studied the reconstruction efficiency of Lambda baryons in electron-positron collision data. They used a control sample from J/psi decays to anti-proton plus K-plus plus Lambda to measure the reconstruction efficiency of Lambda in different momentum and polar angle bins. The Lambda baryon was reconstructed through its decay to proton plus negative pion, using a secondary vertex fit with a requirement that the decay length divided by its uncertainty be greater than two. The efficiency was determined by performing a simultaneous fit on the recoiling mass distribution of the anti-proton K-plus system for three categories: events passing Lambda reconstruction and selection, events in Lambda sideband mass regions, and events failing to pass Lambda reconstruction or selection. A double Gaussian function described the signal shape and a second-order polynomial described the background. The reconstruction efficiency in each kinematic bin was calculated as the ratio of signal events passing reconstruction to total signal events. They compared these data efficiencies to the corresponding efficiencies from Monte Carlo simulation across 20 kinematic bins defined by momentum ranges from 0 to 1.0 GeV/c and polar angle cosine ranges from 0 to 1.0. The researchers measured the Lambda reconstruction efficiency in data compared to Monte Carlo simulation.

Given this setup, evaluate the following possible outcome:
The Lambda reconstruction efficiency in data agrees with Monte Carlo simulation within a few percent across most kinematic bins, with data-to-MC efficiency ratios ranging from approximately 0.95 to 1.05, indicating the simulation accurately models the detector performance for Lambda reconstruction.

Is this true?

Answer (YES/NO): NO